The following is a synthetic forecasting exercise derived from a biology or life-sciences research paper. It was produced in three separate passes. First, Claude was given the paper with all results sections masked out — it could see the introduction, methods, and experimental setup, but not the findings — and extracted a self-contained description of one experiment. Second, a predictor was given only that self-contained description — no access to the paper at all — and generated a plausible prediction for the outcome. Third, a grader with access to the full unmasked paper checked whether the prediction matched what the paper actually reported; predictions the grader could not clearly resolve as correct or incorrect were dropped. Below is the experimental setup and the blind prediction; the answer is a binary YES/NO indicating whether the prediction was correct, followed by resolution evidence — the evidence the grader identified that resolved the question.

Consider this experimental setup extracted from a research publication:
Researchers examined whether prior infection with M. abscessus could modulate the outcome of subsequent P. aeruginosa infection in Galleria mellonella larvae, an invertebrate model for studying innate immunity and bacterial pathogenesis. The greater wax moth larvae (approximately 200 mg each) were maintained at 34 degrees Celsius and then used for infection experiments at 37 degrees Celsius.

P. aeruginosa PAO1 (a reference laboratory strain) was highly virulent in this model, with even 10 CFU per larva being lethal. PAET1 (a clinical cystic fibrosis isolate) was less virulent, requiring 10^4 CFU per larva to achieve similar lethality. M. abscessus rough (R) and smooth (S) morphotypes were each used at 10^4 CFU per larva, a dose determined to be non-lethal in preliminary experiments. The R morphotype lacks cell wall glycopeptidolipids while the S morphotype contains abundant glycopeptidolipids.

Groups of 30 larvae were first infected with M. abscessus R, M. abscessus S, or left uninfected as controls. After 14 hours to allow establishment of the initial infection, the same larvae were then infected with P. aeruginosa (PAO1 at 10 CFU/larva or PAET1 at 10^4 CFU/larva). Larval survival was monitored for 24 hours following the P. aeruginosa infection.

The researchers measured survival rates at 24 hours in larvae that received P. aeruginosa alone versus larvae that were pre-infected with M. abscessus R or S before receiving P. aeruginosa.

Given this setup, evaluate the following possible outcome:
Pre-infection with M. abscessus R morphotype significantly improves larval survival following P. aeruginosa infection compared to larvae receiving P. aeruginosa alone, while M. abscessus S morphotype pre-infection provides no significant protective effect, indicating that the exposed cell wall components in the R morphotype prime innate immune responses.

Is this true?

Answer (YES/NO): NO